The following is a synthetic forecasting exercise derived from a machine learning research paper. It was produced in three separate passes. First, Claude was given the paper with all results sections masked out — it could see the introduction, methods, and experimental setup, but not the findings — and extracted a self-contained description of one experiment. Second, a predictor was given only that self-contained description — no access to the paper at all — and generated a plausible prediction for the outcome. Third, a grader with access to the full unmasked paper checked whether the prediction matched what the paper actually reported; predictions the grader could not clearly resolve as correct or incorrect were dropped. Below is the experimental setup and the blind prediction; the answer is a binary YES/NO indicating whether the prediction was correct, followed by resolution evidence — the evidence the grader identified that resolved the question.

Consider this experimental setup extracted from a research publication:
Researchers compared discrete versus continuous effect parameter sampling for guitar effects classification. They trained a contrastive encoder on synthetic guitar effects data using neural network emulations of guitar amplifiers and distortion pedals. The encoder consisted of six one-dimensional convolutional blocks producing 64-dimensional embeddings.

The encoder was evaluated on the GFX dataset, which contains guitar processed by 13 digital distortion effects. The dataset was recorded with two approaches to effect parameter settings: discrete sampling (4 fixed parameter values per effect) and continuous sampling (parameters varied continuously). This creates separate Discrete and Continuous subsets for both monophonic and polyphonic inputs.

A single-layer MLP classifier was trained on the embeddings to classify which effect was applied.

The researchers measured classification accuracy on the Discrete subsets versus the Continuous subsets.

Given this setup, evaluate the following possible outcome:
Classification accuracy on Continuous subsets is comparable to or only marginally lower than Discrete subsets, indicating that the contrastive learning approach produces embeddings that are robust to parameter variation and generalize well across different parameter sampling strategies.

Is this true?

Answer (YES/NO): NO